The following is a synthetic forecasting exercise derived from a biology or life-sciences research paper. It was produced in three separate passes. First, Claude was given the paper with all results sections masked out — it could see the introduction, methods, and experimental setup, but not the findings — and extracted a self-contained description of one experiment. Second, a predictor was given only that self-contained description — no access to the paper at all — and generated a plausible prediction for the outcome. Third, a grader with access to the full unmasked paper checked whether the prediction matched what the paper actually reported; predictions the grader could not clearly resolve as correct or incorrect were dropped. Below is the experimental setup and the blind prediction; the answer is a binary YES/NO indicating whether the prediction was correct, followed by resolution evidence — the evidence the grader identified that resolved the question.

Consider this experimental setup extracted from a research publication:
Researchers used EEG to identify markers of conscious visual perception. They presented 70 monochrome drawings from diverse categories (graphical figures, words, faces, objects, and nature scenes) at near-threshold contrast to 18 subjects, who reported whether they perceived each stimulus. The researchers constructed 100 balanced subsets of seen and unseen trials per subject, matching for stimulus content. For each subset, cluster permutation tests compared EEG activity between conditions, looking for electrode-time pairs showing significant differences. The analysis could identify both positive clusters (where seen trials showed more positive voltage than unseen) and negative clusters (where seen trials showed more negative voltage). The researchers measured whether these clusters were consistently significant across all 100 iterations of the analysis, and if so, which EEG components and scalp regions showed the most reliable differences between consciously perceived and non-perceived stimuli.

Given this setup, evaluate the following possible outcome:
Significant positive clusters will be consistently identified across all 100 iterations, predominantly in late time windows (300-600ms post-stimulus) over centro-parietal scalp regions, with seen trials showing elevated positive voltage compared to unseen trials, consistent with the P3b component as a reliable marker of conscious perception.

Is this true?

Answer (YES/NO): NO